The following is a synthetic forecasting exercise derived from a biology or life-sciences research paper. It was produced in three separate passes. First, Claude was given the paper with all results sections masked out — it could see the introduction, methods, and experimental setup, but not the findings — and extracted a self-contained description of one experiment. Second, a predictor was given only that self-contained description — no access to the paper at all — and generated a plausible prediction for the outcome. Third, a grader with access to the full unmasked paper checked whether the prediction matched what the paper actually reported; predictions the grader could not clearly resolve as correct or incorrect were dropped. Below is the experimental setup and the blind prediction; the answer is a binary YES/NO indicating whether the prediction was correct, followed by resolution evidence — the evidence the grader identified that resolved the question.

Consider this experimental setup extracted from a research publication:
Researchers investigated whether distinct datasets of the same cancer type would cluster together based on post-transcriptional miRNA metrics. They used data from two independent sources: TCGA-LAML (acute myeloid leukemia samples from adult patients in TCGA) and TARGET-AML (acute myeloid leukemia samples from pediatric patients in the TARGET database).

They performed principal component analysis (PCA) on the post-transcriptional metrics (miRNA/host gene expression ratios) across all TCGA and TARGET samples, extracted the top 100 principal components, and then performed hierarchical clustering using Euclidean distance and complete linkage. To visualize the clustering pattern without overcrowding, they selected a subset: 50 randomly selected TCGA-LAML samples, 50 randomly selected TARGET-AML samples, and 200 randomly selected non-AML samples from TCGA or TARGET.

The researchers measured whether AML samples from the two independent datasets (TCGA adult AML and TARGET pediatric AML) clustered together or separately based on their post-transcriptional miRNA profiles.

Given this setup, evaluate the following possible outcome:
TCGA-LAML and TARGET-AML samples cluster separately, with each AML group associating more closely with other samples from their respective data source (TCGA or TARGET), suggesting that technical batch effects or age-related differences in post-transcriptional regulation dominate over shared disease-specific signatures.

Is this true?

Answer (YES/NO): NO